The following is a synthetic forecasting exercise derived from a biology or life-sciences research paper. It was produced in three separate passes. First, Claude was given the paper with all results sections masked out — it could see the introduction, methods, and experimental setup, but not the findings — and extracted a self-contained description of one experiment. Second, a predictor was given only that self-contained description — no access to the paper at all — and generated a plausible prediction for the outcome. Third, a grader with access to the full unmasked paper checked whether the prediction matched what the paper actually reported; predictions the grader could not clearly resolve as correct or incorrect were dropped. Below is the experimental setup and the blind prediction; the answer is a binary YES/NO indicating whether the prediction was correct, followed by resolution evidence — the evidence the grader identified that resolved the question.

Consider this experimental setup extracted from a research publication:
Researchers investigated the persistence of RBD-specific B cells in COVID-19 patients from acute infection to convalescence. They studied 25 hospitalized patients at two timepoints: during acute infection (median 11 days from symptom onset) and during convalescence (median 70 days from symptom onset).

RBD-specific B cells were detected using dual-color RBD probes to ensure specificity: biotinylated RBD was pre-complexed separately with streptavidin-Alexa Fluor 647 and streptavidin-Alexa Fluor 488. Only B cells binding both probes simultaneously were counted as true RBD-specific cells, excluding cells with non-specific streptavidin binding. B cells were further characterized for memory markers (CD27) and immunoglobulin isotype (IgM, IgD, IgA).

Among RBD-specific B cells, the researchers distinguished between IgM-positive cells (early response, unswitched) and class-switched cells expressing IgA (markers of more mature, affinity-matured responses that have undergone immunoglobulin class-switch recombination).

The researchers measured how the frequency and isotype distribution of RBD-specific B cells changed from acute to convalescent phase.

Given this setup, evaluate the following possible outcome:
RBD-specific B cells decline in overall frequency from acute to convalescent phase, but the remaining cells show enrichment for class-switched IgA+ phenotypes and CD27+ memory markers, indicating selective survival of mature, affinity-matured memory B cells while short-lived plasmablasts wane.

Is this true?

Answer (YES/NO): NO